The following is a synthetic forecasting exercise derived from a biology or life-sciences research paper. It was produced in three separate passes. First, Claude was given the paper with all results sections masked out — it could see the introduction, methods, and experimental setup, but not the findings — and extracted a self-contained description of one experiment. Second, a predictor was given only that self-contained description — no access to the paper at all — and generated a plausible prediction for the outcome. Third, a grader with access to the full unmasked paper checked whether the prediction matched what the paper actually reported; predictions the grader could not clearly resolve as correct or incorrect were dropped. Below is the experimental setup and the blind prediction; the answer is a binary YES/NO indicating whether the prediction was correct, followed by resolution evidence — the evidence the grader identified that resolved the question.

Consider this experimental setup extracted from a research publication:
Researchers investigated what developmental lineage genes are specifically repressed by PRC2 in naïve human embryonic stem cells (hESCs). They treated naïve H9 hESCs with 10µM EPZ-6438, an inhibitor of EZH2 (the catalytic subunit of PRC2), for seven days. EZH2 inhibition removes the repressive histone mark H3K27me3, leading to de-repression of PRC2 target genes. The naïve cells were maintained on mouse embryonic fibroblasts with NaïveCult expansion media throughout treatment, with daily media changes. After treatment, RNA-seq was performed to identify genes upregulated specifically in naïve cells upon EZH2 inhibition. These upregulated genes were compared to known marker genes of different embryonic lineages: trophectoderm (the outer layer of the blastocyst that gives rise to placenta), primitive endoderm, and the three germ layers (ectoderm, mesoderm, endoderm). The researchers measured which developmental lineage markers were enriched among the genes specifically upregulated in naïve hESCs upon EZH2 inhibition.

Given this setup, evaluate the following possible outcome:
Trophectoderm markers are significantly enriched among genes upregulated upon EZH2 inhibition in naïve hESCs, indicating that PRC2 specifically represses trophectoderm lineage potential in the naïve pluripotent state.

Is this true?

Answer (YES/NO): YES